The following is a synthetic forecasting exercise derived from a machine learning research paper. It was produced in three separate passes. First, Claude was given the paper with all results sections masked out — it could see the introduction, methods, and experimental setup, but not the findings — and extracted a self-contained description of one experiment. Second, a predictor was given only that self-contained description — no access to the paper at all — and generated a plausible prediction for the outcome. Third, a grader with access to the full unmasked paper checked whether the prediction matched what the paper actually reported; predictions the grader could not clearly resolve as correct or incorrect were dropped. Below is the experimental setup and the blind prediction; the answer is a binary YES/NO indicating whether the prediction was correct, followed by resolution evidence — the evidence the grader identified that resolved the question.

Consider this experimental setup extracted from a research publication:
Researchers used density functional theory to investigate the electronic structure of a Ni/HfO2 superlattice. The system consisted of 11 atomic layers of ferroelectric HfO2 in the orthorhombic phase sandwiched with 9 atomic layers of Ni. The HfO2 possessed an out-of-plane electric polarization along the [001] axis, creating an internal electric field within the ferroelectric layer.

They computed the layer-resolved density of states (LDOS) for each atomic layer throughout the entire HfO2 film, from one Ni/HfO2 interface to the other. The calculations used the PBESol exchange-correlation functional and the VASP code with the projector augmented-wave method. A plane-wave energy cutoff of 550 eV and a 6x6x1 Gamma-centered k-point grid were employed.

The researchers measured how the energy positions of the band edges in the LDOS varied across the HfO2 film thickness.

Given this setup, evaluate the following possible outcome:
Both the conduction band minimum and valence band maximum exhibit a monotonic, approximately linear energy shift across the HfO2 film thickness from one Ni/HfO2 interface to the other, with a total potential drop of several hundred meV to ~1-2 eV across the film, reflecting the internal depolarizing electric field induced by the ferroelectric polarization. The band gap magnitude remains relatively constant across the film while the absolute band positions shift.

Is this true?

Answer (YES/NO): YES